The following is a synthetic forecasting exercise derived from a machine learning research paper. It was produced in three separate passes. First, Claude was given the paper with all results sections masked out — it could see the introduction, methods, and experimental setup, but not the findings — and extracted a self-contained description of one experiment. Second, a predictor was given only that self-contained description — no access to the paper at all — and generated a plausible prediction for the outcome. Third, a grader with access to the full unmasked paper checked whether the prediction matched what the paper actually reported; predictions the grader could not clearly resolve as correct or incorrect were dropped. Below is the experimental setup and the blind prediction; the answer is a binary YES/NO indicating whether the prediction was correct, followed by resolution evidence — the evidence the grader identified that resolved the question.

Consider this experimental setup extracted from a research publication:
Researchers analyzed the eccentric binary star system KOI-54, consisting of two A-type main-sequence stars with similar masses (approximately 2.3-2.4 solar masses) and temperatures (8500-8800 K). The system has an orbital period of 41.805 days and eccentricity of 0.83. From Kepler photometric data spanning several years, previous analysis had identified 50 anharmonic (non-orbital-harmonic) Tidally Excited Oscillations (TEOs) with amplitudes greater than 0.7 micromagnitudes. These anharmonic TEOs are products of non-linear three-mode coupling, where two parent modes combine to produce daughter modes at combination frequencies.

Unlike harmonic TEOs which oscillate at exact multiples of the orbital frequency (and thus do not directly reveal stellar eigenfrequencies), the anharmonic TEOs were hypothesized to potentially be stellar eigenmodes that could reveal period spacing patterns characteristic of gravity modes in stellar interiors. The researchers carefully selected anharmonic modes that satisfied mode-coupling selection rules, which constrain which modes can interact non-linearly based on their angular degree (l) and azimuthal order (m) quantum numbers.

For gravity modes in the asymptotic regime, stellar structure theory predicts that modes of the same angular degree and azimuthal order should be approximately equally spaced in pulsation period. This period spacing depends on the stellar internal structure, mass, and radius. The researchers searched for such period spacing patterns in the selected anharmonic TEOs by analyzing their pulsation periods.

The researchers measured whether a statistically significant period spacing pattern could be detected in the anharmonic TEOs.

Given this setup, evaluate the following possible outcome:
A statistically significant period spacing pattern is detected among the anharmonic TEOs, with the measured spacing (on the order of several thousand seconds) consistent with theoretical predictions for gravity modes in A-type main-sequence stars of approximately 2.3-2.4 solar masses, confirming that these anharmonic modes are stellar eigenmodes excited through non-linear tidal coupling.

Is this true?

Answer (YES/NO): YES